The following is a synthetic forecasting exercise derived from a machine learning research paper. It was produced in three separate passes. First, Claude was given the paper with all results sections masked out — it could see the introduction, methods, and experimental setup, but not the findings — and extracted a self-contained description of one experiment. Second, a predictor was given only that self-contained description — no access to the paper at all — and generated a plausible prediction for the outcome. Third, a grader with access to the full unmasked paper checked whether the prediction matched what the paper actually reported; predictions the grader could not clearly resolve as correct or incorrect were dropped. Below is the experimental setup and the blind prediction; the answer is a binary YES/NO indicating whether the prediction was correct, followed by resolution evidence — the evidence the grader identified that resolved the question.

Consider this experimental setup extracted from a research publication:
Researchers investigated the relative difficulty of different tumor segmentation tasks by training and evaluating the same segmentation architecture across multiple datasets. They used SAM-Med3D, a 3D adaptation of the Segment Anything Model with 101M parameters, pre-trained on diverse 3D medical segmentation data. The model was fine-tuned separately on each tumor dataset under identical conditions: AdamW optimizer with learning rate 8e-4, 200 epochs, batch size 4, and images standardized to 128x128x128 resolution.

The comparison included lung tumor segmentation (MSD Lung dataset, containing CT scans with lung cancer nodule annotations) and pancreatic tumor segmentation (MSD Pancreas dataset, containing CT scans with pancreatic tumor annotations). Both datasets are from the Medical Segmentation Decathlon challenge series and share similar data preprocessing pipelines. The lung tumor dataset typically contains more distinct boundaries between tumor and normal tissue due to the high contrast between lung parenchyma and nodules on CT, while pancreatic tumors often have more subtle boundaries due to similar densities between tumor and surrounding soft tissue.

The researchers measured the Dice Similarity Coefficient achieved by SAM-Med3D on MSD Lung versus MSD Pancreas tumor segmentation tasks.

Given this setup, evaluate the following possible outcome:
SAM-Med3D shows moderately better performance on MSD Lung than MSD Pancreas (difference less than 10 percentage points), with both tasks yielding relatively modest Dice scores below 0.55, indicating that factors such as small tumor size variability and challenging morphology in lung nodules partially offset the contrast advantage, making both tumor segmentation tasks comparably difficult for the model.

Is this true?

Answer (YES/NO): NO